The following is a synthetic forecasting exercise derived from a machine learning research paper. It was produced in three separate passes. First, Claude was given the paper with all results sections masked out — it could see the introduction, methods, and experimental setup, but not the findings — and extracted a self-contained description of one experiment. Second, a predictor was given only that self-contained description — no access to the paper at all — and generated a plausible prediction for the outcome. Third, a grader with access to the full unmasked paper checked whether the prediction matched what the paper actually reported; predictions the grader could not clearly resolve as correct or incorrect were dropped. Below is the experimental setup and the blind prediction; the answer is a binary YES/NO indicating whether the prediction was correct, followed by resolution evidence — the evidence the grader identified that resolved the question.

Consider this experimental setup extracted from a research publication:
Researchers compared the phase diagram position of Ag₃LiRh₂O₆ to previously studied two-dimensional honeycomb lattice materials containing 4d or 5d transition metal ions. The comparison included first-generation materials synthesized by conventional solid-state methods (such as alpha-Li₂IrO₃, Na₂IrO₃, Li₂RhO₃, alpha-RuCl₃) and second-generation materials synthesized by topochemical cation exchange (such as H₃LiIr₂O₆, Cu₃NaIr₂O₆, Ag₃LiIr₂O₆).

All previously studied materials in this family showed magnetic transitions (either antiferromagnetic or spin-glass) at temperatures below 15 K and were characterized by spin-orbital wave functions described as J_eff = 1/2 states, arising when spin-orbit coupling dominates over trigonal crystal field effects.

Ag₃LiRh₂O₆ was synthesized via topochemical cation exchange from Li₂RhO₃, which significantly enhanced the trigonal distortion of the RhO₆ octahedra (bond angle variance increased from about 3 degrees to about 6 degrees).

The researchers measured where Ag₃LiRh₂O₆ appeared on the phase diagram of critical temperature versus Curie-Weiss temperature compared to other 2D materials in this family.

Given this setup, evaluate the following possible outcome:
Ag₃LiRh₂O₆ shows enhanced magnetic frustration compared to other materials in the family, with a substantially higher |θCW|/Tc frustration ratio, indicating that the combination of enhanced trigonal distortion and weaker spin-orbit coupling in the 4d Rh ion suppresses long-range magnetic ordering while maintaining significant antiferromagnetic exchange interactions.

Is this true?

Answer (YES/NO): NO